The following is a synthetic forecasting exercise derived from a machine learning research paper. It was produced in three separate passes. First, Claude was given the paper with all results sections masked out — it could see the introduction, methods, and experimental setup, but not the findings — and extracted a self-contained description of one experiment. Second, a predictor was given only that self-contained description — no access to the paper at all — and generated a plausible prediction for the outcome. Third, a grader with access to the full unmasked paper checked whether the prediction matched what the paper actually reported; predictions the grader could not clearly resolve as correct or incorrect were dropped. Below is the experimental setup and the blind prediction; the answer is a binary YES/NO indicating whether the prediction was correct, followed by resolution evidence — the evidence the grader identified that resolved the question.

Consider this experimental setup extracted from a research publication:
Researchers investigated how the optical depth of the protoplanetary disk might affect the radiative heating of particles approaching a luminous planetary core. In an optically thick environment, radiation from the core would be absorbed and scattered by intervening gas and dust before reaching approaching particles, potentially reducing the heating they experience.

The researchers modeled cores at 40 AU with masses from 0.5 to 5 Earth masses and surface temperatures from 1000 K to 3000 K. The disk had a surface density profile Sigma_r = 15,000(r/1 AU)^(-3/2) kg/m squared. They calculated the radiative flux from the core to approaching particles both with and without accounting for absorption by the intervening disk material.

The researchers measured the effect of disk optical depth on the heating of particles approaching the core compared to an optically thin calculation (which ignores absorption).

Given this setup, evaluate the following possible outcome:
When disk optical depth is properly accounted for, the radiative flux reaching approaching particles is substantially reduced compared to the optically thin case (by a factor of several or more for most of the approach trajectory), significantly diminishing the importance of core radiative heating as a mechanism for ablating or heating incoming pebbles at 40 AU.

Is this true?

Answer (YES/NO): NO